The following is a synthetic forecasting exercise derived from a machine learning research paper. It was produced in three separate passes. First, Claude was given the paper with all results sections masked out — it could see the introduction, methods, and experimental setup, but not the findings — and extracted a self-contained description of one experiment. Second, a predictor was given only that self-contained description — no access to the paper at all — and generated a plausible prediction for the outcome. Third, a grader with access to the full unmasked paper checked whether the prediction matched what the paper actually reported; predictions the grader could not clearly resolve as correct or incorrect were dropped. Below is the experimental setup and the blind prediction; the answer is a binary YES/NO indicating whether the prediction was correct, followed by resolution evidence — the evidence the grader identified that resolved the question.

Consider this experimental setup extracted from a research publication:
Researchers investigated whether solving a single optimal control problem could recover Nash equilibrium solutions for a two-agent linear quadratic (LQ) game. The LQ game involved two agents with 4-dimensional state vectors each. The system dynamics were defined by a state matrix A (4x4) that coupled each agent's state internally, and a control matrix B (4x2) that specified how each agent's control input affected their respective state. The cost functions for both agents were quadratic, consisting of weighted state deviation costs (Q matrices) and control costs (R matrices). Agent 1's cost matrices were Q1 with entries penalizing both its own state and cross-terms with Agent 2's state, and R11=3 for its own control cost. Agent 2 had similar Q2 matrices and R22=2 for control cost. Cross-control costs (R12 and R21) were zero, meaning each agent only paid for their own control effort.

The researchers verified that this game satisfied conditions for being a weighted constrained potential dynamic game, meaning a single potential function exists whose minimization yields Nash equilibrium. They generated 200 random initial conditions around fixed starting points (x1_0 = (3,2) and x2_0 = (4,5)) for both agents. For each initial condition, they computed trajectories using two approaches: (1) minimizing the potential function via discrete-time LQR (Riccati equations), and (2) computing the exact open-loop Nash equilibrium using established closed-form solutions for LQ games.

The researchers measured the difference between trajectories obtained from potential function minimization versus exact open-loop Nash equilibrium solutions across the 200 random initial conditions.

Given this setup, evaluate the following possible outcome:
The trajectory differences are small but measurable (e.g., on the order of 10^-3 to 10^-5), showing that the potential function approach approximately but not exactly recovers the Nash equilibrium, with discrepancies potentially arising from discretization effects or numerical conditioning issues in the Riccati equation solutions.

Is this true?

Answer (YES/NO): NO